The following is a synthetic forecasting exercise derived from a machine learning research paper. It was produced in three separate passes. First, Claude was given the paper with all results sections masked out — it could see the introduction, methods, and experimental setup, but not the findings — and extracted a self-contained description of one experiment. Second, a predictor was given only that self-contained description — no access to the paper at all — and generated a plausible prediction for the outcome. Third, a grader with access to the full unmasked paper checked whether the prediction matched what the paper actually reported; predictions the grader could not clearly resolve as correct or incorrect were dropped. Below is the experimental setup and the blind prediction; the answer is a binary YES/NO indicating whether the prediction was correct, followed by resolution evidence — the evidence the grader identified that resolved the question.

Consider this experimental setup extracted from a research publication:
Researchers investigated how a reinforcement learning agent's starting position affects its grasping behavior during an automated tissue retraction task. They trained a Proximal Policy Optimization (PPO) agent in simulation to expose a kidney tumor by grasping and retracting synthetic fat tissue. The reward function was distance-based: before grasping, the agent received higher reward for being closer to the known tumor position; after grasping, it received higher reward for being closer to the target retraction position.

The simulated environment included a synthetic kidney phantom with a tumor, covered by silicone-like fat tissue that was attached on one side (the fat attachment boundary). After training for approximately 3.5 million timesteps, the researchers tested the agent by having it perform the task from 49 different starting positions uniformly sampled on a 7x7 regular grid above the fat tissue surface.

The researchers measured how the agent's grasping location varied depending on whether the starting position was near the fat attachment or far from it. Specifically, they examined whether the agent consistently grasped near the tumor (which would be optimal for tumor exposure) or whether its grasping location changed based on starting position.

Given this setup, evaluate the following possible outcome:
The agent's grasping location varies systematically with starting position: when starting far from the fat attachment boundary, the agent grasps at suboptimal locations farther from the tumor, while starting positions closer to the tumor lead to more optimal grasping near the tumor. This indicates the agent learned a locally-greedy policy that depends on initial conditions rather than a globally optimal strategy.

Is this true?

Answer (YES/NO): NO